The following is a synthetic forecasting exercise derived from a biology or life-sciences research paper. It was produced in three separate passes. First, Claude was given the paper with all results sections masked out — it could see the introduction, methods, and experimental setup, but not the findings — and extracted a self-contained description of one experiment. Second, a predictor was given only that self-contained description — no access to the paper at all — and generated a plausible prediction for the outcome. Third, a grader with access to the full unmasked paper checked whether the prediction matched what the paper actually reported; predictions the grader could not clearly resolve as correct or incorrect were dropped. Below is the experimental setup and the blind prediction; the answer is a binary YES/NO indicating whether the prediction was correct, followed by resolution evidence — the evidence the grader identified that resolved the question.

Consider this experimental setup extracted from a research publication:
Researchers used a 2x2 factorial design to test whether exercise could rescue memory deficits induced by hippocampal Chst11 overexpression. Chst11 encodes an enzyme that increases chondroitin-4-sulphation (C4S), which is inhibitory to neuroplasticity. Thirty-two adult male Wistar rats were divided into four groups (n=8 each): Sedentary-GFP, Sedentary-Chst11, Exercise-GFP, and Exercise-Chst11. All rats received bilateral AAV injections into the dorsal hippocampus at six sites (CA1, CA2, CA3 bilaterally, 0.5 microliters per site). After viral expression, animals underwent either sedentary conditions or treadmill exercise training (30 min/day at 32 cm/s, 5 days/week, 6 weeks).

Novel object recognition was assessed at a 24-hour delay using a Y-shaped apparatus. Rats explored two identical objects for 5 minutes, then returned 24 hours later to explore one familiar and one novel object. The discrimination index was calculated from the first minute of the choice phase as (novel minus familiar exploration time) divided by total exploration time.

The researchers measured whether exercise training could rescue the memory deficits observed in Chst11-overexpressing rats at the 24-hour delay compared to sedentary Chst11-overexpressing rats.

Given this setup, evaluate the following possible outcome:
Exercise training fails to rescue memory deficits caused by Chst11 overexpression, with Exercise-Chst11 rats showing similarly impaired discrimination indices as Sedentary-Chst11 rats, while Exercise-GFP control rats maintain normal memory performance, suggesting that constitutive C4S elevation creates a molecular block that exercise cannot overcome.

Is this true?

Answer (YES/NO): NO